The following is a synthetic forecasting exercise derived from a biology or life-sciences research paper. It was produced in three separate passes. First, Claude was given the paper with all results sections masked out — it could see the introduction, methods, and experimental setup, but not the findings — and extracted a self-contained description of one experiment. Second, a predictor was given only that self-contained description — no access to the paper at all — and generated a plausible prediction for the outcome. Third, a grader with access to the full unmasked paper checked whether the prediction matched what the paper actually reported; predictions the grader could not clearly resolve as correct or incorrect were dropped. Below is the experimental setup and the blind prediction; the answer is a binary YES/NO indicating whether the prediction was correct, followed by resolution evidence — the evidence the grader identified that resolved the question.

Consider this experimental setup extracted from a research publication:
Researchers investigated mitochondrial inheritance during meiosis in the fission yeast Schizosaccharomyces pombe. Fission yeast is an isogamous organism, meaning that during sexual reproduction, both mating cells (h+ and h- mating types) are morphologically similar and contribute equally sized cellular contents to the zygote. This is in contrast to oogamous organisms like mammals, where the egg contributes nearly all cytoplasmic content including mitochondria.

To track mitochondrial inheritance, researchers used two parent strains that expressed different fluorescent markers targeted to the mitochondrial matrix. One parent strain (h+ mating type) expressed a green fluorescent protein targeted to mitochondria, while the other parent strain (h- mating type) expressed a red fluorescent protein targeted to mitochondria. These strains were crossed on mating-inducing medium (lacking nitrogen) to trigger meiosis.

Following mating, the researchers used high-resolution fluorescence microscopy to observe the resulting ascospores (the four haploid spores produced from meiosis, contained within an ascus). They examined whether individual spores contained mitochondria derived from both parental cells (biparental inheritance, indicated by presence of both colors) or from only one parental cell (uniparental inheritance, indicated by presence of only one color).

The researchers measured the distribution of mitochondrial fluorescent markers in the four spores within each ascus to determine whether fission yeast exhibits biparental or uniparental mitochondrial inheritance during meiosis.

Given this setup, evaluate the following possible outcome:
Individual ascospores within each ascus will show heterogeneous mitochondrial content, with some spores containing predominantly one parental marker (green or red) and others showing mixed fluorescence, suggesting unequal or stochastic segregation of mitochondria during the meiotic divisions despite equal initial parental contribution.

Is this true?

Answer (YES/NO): NO